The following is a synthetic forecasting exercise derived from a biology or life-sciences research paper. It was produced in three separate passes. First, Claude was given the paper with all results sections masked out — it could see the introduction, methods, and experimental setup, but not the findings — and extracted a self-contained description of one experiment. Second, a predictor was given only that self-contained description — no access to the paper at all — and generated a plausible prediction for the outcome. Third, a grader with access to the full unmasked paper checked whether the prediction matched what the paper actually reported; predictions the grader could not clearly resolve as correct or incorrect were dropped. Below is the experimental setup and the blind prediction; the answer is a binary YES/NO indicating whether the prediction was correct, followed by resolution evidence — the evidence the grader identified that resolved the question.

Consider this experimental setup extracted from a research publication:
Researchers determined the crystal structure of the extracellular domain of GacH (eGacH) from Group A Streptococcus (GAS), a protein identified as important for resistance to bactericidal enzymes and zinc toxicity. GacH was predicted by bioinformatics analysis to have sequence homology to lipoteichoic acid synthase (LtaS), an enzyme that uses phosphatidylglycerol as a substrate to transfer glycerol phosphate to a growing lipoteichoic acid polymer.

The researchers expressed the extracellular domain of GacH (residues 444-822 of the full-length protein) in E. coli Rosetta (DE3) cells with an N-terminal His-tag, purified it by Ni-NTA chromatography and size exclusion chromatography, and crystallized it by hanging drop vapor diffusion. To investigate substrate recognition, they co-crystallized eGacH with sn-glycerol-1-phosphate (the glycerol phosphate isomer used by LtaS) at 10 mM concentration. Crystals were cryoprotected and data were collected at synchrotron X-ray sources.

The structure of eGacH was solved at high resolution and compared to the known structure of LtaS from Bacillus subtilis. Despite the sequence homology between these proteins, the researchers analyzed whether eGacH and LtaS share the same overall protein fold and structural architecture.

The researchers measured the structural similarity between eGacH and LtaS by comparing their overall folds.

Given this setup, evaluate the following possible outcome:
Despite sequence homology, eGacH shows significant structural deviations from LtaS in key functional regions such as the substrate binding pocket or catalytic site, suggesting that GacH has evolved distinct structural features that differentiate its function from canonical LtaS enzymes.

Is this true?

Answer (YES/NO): NO